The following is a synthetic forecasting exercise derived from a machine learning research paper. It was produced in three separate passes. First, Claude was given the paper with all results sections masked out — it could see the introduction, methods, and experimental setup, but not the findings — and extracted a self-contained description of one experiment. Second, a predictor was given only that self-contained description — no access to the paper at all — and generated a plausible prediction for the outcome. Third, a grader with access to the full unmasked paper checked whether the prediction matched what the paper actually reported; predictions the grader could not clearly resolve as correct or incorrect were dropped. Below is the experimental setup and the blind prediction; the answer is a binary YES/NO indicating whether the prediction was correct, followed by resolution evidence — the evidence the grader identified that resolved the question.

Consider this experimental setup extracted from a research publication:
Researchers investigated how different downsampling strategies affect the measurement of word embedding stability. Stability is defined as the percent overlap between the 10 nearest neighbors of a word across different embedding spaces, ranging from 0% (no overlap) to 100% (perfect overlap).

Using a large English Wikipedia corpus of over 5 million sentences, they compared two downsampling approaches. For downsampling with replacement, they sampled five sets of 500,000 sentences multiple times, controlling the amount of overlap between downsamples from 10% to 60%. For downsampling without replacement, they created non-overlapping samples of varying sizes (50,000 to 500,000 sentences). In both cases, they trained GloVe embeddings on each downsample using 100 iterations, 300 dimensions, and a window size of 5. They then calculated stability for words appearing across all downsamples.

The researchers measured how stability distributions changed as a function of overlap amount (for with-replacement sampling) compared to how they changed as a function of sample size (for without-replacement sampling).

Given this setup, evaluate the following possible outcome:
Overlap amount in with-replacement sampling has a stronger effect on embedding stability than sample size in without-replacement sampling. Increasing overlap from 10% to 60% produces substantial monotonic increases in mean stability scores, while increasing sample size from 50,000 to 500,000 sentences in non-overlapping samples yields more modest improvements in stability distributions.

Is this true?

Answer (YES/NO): YES